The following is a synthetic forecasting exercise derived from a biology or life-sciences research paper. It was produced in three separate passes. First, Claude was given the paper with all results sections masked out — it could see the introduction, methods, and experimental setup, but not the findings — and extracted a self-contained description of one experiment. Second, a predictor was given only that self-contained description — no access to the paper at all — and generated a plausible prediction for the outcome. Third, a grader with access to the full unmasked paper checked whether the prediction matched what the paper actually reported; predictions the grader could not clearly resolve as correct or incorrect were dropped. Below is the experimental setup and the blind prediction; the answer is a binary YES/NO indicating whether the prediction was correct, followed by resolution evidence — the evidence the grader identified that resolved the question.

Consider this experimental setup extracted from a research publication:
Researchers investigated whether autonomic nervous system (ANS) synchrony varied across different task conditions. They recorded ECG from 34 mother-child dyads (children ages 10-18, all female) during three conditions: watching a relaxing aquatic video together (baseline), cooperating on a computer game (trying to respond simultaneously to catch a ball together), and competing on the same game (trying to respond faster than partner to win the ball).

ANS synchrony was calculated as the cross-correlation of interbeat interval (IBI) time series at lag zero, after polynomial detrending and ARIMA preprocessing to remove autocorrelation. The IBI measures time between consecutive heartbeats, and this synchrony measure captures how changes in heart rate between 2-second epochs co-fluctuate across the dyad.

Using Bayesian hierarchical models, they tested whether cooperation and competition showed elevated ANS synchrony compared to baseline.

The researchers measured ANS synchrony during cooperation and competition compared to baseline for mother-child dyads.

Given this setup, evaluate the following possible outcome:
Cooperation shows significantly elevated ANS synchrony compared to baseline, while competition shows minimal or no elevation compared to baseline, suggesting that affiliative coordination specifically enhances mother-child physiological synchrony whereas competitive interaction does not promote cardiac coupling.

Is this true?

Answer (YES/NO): NO